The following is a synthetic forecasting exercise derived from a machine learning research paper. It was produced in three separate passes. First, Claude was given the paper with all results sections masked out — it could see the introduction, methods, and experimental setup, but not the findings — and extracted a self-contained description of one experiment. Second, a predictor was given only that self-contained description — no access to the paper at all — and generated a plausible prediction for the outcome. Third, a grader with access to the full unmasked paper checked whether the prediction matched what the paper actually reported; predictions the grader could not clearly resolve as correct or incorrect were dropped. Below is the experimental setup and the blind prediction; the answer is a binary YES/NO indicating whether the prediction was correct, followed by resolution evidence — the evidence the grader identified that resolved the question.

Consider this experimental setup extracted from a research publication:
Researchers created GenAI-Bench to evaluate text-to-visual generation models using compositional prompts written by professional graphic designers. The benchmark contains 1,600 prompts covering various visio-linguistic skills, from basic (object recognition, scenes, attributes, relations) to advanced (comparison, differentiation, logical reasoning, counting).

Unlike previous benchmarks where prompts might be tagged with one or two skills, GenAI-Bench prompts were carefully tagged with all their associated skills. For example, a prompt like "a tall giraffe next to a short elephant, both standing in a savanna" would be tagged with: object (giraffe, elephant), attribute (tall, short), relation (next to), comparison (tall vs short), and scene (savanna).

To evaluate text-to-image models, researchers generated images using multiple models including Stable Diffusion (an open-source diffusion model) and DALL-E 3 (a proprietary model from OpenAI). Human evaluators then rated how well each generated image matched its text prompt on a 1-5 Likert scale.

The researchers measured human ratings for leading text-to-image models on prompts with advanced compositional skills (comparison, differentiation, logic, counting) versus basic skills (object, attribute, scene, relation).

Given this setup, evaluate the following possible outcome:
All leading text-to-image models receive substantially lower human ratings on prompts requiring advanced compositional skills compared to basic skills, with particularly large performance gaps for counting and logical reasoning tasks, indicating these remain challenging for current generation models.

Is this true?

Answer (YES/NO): NO